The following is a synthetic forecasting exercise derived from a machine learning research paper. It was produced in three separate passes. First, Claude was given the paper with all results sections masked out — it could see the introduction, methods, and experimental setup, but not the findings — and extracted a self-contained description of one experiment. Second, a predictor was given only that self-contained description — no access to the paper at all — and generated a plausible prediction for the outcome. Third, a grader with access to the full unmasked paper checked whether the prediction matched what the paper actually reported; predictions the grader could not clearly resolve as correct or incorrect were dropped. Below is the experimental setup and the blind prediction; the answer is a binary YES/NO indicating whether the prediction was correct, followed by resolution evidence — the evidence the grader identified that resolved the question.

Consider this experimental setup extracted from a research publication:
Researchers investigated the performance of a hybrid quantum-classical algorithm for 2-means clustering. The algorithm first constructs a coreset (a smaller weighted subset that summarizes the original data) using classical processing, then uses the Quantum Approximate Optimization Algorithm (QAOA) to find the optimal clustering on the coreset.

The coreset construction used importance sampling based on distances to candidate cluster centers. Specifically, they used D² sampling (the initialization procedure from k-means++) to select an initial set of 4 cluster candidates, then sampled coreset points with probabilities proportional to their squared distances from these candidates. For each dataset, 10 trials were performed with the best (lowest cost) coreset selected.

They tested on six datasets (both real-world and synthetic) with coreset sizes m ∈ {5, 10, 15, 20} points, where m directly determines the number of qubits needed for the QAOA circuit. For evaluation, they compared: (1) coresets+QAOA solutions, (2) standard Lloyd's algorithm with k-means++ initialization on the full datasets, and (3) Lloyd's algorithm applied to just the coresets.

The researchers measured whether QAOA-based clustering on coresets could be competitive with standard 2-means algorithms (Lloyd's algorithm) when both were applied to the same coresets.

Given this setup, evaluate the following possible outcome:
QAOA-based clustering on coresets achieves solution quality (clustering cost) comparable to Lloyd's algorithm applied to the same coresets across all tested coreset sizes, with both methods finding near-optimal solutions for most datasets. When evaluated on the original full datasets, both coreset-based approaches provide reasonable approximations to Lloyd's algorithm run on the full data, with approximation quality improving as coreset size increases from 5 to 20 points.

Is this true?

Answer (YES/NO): NO